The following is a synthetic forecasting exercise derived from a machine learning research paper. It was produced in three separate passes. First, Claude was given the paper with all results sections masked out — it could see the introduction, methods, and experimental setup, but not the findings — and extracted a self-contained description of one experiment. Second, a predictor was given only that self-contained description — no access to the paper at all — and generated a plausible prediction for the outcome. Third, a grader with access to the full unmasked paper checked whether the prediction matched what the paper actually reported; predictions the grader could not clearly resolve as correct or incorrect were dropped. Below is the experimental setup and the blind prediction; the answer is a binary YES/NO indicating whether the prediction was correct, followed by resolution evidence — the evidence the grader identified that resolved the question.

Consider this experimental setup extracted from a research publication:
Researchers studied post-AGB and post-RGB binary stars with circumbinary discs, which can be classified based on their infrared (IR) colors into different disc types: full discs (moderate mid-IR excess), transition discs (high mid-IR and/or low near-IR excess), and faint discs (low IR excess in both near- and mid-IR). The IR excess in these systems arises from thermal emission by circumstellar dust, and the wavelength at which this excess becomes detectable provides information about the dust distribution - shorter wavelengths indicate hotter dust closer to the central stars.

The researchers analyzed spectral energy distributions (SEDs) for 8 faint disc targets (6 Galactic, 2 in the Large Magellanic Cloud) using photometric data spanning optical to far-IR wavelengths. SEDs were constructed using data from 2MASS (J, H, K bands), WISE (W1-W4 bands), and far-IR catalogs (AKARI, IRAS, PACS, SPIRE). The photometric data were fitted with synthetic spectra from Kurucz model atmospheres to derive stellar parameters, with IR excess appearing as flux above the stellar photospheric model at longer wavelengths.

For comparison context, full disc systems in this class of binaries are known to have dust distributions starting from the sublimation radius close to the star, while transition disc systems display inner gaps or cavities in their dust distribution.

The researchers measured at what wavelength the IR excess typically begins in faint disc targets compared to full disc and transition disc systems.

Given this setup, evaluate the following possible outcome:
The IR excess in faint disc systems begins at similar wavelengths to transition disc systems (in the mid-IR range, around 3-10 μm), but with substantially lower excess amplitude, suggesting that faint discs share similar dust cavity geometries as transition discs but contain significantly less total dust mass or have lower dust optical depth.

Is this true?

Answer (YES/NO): NO